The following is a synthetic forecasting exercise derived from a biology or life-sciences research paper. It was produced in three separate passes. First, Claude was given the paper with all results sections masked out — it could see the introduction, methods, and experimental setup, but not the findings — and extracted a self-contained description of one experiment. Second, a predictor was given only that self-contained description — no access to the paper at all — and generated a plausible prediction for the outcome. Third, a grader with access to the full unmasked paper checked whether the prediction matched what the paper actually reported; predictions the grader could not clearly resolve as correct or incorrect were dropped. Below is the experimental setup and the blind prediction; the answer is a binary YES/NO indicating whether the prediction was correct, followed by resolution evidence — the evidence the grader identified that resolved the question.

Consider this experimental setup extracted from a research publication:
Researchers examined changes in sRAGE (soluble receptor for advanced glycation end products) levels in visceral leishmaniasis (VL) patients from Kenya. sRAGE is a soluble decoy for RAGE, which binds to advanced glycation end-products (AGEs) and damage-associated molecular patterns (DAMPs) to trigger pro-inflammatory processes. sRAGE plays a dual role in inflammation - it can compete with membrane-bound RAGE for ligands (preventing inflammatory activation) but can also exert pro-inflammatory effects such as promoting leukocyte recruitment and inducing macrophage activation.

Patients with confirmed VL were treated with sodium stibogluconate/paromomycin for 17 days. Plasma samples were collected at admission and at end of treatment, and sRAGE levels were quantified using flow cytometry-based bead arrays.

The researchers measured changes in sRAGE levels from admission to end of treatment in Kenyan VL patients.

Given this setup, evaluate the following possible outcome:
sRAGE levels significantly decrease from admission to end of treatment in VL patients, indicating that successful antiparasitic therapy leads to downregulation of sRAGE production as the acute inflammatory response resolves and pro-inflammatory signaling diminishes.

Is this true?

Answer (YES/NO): NO